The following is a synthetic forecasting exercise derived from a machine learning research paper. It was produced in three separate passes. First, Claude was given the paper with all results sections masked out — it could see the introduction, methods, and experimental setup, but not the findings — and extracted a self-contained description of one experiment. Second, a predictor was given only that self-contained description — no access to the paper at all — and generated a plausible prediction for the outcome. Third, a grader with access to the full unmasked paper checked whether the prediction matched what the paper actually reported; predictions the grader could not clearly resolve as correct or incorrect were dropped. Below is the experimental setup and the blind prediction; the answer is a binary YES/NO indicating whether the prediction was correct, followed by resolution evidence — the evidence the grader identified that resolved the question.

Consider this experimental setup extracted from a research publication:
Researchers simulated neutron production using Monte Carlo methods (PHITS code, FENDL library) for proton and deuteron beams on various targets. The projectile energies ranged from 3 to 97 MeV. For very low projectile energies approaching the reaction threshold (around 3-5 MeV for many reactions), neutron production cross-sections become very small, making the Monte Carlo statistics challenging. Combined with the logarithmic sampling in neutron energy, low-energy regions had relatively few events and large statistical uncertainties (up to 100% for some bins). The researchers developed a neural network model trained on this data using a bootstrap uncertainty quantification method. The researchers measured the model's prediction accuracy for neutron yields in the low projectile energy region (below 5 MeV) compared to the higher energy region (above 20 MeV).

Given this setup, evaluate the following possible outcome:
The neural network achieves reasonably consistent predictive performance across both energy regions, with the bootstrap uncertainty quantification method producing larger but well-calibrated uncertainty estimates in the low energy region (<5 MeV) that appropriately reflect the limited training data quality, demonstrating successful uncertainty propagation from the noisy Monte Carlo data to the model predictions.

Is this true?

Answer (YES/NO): NO